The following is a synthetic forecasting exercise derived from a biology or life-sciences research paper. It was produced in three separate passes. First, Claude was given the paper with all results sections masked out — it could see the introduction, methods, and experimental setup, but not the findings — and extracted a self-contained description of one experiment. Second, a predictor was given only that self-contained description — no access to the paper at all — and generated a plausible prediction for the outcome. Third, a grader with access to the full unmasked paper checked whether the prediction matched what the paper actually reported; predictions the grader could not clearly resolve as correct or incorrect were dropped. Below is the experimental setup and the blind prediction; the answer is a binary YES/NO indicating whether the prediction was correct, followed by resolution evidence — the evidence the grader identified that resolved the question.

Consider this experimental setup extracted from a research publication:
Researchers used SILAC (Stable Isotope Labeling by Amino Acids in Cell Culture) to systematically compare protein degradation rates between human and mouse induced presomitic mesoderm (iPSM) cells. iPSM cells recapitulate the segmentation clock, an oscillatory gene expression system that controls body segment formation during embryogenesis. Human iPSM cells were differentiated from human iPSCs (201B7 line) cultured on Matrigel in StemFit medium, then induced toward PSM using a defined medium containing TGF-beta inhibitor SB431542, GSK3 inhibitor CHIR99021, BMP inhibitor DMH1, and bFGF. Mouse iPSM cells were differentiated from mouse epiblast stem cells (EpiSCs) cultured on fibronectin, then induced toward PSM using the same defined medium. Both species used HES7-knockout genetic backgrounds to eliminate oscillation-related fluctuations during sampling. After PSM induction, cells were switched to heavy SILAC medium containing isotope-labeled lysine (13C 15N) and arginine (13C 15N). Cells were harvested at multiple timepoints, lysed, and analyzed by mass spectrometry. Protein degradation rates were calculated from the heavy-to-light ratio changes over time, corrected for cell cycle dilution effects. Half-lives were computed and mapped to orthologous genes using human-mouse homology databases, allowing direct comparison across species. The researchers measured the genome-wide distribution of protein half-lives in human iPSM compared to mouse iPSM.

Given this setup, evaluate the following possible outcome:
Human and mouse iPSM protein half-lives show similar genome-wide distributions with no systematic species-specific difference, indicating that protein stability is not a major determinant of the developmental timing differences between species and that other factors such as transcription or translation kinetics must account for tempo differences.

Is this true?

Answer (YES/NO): NO